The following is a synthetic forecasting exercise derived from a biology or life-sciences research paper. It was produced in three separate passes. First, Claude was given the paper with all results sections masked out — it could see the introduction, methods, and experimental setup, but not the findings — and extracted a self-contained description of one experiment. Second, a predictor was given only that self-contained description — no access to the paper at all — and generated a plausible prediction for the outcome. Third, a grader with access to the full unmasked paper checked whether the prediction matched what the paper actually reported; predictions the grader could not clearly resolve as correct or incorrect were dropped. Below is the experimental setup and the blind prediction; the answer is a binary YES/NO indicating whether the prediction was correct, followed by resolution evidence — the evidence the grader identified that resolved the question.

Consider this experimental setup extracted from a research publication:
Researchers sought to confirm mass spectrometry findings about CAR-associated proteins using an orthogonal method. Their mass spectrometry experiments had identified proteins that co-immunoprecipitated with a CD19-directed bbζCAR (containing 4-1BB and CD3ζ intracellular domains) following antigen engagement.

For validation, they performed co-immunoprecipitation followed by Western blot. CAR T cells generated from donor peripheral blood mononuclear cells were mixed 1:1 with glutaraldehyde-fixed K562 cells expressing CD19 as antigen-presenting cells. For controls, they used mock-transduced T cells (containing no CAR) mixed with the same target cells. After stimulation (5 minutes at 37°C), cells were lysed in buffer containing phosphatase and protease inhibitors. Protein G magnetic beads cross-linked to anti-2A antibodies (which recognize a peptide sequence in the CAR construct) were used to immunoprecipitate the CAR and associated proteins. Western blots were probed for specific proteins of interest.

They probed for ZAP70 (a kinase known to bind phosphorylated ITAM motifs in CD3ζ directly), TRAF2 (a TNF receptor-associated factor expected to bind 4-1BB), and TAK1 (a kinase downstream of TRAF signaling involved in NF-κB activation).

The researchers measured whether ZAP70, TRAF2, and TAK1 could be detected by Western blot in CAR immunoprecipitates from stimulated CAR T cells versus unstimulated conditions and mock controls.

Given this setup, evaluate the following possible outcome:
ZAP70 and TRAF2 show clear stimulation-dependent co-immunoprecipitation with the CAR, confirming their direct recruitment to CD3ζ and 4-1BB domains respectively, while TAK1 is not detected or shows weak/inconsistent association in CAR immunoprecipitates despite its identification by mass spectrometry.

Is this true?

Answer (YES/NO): NO